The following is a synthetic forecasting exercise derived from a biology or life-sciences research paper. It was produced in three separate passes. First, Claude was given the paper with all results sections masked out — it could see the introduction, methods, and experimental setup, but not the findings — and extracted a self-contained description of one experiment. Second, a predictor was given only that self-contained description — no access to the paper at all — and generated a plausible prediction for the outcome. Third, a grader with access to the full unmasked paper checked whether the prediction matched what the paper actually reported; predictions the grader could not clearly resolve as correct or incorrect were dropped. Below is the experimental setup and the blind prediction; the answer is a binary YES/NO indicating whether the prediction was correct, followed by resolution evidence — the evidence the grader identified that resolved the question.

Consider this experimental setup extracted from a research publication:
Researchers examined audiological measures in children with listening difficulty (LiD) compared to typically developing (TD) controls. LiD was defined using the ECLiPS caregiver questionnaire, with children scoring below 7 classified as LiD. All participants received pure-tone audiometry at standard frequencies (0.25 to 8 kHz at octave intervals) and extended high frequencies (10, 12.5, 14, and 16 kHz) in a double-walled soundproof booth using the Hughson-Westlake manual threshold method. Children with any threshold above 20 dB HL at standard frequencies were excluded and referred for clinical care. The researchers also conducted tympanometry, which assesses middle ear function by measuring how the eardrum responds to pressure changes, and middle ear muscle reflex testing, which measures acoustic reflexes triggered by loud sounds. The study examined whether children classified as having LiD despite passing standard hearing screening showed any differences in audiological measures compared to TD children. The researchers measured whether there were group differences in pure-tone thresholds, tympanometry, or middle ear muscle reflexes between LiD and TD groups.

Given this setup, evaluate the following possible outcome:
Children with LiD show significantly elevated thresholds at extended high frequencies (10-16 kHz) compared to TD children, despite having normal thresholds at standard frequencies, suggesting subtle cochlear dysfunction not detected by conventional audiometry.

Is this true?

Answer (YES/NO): NO